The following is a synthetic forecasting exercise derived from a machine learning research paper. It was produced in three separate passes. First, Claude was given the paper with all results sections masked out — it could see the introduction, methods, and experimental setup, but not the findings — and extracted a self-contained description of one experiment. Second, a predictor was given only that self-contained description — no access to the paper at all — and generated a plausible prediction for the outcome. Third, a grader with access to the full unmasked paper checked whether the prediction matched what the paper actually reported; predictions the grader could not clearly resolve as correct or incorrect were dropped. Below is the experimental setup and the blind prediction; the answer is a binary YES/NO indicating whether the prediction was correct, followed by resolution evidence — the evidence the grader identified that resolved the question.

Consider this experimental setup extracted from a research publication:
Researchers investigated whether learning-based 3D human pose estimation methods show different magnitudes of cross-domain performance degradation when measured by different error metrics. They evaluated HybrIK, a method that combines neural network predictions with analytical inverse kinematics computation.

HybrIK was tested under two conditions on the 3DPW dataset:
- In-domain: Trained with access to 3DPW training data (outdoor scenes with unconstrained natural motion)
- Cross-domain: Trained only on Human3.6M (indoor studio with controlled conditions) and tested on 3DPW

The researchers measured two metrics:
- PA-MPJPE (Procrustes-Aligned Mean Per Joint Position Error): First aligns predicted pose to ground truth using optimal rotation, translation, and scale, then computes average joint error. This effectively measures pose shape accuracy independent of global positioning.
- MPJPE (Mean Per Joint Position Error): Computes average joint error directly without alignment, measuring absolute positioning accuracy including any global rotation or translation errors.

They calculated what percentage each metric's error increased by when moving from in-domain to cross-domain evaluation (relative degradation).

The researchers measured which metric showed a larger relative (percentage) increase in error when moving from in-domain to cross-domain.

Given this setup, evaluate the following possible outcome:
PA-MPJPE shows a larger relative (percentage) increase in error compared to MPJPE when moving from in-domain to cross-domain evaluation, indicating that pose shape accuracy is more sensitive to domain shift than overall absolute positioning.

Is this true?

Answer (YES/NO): YES